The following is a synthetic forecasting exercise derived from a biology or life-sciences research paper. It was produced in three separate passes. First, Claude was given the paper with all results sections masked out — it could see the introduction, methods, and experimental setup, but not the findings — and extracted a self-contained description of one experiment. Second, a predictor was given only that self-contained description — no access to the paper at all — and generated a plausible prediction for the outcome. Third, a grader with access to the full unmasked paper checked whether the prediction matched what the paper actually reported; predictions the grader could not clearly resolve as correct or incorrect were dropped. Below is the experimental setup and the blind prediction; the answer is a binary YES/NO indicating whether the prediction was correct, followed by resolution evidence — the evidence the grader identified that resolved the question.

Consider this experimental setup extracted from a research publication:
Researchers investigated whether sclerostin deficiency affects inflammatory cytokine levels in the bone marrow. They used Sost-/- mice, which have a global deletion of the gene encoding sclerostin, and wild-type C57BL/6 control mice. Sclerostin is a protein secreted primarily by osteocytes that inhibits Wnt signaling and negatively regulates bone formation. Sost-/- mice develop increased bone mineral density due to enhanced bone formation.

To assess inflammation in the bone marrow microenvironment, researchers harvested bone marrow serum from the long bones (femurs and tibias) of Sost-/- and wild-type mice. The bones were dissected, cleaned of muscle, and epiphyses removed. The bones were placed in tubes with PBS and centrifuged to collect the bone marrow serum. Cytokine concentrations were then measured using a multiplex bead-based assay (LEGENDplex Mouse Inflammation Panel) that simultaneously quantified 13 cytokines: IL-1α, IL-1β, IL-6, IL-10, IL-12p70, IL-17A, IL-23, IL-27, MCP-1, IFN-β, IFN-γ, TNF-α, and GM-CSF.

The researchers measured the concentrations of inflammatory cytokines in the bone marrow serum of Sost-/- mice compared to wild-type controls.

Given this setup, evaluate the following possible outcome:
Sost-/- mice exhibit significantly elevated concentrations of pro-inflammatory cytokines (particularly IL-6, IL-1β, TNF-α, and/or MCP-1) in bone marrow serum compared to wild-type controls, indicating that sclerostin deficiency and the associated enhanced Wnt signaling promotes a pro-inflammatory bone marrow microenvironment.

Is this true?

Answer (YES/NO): NO